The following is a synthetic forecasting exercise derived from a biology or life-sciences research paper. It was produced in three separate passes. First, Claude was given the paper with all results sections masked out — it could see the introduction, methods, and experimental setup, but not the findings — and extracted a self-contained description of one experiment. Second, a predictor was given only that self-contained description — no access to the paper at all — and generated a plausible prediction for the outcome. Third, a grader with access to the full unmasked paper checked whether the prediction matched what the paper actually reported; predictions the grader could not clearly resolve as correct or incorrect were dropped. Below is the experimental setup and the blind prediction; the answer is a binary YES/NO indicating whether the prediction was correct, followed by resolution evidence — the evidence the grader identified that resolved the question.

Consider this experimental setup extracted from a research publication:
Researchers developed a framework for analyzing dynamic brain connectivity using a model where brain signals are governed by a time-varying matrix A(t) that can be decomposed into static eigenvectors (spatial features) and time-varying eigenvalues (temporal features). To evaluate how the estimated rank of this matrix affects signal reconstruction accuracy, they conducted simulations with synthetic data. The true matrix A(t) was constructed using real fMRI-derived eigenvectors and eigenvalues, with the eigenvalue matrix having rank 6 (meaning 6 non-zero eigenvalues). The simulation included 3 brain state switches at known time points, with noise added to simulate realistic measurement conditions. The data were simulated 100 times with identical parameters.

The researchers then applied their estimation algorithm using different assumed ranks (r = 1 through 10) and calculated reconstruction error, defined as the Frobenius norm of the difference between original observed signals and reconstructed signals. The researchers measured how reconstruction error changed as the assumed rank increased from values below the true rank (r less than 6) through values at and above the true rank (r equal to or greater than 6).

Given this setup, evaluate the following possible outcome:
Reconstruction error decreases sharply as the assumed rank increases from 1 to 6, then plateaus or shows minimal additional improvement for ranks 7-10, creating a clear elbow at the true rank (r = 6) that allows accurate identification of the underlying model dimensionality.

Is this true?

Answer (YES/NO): NO